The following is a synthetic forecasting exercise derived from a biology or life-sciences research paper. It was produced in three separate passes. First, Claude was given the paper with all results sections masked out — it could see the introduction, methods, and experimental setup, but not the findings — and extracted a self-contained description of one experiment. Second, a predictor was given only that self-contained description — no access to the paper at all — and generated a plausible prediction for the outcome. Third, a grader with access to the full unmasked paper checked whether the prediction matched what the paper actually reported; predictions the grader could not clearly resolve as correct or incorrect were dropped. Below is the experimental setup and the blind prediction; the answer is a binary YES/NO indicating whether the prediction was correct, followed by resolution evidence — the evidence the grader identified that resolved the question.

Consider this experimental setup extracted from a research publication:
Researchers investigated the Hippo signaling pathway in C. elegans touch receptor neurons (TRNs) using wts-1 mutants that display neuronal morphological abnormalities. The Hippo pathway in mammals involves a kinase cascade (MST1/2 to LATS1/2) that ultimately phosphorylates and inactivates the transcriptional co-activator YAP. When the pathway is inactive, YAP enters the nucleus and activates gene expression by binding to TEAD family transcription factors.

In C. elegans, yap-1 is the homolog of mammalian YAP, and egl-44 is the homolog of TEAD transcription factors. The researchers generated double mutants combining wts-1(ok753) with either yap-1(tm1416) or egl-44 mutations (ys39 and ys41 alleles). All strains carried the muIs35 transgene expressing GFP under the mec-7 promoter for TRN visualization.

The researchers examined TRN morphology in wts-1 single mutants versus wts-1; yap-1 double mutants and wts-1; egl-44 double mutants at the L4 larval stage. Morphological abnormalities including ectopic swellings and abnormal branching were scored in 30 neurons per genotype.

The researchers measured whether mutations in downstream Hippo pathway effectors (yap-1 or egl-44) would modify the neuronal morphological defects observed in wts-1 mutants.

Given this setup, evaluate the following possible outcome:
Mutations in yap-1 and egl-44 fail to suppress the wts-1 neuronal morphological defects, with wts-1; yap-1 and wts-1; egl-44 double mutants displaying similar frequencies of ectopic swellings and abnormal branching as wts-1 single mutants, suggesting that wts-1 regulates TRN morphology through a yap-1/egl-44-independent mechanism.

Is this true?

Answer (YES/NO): NO